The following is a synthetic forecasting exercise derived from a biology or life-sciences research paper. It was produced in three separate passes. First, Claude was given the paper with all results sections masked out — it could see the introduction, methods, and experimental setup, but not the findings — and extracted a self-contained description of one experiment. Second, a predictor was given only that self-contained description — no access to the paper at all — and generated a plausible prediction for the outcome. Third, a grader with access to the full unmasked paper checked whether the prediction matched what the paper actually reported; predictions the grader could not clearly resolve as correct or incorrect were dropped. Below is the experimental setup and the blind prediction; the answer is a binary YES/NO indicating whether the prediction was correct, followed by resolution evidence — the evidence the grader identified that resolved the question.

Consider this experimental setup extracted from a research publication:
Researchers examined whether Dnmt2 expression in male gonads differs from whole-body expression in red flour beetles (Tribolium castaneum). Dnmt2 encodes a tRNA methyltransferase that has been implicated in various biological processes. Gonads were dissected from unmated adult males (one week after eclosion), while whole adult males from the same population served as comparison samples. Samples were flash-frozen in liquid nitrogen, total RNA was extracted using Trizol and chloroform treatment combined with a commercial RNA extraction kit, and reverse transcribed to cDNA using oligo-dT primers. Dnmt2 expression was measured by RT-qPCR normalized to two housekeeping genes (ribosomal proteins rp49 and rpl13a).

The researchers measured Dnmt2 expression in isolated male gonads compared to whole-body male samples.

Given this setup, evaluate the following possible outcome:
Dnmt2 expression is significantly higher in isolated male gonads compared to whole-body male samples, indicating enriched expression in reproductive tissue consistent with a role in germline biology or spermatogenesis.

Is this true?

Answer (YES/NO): YES